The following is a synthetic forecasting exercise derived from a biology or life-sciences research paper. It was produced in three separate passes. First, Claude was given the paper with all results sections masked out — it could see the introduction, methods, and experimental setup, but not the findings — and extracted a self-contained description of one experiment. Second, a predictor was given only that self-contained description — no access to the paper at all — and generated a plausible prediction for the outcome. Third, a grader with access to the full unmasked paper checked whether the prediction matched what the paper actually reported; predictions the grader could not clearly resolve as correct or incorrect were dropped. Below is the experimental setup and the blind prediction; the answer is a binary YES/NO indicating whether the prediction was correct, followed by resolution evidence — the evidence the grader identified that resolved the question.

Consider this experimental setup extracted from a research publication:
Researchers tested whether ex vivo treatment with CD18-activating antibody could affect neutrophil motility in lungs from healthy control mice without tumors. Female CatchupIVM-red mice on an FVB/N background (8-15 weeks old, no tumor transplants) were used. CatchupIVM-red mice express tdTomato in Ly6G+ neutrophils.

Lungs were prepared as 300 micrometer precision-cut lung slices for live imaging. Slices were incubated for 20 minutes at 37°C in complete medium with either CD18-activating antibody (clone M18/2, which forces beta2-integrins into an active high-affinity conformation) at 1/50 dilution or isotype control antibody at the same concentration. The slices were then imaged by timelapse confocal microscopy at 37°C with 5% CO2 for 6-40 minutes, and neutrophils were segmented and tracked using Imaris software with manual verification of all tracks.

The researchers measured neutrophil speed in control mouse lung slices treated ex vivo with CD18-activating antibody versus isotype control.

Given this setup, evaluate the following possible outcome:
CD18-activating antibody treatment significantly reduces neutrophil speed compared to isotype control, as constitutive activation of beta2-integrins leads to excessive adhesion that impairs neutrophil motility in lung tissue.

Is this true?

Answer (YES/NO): NO